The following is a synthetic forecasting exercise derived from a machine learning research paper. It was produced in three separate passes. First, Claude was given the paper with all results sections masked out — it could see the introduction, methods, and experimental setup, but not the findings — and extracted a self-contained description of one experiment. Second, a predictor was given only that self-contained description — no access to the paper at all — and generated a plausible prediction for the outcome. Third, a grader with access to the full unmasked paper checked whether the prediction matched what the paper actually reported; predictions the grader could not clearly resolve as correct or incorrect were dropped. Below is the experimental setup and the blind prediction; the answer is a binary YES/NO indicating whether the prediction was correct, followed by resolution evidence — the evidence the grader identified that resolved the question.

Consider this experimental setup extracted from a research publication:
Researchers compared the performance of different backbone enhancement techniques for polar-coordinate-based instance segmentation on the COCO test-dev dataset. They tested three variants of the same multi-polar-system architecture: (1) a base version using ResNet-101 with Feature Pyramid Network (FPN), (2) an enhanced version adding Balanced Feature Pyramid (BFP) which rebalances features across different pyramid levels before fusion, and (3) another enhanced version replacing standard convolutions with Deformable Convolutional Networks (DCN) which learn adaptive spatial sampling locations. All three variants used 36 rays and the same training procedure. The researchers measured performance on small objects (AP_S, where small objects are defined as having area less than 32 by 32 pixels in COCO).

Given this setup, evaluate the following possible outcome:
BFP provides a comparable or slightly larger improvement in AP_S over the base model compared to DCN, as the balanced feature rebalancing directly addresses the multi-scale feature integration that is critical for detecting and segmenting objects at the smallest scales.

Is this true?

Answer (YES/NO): NO